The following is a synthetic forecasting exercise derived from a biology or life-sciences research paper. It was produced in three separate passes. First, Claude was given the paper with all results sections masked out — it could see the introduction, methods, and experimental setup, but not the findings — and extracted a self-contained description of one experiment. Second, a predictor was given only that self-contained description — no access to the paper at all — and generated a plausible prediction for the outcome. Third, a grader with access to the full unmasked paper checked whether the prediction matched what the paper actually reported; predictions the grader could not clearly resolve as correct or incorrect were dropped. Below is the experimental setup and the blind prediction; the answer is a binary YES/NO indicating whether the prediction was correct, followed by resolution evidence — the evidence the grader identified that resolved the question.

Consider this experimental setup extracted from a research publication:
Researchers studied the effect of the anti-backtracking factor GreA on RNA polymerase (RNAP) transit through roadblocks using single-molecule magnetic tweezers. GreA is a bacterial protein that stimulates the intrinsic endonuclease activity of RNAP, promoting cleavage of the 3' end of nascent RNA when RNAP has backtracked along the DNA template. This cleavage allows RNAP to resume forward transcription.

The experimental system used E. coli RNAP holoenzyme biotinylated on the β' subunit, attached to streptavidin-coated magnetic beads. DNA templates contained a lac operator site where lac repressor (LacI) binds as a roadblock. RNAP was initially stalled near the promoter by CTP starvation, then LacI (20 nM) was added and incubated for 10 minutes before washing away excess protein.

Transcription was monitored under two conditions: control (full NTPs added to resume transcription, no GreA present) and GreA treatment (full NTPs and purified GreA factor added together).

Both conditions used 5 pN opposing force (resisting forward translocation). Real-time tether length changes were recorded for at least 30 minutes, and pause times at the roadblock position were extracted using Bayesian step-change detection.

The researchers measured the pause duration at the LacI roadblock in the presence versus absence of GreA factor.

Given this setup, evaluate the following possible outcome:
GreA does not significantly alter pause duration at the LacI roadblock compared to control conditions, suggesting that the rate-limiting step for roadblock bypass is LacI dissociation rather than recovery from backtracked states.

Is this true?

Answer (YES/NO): NO